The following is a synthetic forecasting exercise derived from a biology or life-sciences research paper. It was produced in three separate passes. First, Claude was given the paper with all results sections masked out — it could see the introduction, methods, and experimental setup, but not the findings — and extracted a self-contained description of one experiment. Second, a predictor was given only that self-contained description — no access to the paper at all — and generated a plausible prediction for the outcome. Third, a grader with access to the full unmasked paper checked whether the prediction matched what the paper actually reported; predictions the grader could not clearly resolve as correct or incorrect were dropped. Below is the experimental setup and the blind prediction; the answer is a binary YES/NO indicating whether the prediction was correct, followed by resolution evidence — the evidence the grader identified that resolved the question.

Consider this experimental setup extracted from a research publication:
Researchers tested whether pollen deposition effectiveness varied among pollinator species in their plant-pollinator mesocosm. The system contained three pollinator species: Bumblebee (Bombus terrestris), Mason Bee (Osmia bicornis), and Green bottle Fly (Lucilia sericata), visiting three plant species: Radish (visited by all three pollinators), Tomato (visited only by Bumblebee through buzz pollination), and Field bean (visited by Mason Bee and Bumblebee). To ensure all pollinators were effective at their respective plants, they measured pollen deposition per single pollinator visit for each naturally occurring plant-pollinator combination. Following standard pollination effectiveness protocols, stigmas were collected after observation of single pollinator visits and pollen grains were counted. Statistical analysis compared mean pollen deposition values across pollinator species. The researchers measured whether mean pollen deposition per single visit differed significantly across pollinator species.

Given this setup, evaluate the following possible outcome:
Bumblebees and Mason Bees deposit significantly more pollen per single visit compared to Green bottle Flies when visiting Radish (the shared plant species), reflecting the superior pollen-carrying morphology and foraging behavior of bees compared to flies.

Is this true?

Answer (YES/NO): NO